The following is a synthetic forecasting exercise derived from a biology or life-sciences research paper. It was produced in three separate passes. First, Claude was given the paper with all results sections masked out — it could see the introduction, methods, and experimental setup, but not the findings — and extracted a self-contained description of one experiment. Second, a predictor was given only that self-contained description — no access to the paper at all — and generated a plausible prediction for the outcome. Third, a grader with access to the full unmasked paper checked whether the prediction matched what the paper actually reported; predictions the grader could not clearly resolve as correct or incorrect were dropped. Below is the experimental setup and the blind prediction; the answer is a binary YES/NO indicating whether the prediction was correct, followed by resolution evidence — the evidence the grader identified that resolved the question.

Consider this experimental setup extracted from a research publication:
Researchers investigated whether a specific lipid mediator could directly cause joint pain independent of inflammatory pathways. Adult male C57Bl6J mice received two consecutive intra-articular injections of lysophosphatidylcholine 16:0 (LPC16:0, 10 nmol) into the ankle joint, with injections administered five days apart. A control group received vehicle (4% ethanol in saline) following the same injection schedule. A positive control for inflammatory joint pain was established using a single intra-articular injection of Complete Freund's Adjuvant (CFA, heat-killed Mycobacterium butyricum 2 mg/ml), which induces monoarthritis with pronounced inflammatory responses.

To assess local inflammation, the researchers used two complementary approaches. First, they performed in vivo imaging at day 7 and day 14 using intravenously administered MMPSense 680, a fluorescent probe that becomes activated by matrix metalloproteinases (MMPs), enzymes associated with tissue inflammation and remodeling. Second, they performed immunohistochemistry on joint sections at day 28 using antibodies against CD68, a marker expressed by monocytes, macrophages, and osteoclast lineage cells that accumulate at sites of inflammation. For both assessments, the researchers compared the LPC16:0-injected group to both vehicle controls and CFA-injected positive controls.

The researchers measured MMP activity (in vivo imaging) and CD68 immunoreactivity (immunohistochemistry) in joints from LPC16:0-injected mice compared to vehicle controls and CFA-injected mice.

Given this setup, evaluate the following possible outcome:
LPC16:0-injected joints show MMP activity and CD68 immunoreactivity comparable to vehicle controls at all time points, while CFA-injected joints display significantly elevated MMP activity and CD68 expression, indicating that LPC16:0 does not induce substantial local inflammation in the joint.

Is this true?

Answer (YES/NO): YES